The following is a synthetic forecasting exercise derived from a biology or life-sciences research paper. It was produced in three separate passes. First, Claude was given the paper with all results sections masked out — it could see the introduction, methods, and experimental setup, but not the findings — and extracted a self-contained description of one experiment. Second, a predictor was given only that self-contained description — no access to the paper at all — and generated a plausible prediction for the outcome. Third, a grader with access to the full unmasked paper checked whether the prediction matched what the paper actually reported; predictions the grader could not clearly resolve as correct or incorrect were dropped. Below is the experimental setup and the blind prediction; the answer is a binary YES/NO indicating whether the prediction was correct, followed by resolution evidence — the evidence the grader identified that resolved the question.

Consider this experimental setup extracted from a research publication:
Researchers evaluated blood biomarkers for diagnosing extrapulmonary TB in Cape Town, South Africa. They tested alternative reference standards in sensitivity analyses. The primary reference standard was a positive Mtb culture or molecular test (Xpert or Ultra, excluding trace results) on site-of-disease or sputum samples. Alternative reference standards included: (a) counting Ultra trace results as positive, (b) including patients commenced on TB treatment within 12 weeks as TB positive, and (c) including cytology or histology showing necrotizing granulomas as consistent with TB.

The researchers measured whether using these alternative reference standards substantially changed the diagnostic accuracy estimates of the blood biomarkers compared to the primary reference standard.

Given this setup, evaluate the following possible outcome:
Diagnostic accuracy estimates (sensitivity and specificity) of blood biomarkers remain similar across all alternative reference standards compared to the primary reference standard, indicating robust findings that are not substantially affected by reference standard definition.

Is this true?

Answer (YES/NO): YES